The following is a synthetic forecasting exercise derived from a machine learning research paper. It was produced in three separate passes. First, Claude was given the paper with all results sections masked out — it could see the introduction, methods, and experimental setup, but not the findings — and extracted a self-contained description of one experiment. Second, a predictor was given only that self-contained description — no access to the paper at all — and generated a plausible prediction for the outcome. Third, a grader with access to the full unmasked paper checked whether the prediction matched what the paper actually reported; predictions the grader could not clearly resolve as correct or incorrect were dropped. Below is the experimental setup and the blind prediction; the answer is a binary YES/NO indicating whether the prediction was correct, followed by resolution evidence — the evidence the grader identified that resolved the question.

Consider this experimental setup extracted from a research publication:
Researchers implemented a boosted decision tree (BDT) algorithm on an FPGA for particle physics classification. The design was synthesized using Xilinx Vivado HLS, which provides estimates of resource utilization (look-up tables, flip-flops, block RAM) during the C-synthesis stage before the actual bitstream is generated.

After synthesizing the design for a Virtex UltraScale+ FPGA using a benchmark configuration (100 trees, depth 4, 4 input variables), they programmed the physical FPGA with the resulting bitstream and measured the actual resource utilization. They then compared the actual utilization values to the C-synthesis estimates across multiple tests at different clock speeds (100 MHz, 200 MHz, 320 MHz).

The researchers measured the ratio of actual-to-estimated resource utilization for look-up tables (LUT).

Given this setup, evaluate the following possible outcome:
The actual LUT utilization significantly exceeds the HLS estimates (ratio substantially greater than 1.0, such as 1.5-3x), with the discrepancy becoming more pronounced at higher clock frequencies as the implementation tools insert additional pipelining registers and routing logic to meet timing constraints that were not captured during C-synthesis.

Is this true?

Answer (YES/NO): NO